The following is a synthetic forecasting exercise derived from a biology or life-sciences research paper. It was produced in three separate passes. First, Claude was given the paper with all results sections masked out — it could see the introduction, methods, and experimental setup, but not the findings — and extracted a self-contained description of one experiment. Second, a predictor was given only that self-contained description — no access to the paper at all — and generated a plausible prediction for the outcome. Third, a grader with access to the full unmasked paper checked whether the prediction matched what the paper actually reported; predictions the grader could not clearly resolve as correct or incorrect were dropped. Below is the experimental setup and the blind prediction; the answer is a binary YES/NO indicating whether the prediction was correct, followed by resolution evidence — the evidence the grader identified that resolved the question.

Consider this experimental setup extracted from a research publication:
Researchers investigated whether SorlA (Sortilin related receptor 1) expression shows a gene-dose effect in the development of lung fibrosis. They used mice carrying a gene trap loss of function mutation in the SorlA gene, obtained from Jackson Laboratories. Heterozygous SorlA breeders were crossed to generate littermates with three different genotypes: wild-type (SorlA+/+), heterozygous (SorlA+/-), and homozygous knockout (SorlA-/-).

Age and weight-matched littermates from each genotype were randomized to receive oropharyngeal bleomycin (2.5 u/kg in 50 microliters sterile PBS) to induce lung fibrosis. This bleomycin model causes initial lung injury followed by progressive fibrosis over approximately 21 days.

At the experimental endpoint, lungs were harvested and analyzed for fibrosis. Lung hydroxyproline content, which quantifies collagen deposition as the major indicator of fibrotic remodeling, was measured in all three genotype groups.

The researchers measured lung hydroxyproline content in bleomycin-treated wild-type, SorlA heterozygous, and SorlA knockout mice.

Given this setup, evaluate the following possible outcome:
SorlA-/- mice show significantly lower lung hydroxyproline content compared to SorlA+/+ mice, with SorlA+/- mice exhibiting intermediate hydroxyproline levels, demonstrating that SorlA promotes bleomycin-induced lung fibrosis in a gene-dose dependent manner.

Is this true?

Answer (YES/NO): YES